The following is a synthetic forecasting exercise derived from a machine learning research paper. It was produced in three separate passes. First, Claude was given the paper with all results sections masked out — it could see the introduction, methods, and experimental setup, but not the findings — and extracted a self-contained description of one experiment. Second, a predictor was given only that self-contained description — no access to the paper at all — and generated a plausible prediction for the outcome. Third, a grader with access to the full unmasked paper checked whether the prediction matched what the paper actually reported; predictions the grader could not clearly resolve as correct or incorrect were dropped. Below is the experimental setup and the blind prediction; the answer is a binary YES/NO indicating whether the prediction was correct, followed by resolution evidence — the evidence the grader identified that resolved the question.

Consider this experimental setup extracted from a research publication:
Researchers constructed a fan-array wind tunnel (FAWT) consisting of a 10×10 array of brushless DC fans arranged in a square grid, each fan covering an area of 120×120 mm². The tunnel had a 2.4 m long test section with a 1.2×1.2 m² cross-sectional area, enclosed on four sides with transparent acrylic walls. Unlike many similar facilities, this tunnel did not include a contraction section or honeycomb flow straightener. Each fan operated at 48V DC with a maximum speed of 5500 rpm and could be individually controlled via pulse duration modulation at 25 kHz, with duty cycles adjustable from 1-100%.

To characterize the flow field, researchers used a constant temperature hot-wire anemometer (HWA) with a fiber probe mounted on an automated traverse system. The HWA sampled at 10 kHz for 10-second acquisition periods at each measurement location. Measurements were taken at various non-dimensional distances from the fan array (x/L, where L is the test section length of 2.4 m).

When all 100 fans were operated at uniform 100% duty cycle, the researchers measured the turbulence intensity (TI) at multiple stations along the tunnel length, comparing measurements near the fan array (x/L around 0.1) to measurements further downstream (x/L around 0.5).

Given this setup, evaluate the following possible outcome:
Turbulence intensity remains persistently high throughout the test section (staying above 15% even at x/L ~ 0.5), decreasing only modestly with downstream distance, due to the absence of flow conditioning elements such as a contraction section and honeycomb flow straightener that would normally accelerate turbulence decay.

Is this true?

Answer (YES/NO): NO